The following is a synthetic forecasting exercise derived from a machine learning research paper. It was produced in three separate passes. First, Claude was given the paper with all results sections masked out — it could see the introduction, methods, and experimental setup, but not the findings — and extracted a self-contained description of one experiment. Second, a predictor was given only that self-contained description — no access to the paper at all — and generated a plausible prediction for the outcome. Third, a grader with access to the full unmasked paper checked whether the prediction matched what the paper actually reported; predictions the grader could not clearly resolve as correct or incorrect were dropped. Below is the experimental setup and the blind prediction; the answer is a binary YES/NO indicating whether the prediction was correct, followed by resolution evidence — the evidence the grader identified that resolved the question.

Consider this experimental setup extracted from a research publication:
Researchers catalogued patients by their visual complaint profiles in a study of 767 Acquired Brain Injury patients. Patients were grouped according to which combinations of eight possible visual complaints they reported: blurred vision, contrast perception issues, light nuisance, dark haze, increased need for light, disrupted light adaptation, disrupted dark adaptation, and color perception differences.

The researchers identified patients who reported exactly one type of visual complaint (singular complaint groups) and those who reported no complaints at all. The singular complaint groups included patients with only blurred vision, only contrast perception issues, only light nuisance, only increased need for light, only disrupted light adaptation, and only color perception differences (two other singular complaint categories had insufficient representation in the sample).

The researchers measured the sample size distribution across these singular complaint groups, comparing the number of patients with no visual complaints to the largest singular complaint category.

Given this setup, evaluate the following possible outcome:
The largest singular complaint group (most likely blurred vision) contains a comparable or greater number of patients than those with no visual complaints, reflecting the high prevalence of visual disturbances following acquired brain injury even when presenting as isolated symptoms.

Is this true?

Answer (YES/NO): NO